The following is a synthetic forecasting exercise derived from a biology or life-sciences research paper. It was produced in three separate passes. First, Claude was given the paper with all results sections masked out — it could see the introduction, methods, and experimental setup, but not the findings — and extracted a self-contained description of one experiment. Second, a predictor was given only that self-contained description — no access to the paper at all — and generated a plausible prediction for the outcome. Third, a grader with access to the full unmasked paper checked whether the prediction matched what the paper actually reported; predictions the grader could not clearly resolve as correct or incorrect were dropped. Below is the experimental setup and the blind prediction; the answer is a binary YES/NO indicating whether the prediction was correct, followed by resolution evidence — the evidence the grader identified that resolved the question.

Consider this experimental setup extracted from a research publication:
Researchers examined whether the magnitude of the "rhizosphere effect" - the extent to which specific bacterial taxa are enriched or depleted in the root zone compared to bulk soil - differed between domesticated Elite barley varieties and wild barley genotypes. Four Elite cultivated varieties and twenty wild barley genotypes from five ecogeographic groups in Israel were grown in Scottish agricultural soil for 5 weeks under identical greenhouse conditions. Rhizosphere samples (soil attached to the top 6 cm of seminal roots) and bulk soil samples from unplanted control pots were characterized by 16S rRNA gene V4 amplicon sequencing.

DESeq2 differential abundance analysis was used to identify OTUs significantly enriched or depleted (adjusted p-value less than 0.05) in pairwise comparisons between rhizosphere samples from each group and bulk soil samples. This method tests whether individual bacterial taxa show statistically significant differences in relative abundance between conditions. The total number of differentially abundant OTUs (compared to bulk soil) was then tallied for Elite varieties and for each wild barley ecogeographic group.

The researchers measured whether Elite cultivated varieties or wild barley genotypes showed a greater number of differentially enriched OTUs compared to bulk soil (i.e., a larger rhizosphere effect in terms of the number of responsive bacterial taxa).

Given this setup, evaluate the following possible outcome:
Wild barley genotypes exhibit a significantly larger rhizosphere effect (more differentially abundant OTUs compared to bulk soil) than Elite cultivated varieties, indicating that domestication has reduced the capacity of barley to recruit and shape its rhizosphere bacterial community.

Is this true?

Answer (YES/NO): NO